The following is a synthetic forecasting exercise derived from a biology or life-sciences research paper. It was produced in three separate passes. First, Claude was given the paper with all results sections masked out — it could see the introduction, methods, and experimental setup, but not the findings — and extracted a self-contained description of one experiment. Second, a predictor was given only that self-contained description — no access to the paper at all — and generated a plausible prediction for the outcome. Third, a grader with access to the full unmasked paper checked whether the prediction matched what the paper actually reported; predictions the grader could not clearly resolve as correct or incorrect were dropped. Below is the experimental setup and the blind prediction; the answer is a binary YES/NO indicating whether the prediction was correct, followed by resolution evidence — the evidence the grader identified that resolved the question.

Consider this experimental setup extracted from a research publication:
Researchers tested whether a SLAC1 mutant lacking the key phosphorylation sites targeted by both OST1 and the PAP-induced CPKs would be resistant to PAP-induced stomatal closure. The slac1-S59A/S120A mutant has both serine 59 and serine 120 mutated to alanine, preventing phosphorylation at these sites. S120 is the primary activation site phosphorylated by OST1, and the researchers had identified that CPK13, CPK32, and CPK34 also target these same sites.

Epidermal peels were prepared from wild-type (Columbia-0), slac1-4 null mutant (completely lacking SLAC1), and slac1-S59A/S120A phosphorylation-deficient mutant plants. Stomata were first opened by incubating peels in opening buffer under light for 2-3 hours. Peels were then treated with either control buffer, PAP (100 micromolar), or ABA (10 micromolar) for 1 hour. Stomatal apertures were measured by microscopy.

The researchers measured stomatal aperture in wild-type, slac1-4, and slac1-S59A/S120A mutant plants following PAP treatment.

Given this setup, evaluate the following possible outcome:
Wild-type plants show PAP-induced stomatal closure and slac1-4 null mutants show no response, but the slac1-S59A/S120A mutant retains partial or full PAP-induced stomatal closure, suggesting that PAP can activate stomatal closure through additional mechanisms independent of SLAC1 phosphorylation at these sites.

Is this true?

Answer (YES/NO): NO